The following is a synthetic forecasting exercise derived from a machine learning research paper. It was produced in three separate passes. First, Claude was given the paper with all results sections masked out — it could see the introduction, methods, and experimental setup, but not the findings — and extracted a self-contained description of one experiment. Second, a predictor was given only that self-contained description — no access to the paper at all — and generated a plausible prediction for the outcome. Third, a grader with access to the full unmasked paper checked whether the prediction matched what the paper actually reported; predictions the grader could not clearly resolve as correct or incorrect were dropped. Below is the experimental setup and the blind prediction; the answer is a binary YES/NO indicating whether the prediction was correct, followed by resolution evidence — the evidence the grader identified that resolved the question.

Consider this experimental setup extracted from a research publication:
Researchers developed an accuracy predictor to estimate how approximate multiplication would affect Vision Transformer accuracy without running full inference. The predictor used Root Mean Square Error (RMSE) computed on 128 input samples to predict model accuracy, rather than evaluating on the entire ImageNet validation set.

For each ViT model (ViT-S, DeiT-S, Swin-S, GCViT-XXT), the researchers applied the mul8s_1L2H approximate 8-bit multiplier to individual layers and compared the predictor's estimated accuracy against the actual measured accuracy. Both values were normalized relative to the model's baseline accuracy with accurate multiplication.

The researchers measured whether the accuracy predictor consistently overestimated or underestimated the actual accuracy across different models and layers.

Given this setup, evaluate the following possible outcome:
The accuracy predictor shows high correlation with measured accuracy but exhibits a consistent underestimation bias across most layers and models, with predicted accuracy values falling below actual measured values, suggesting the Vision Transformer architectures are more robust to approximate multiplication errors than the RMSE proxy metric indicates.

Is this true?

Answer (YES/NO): YES